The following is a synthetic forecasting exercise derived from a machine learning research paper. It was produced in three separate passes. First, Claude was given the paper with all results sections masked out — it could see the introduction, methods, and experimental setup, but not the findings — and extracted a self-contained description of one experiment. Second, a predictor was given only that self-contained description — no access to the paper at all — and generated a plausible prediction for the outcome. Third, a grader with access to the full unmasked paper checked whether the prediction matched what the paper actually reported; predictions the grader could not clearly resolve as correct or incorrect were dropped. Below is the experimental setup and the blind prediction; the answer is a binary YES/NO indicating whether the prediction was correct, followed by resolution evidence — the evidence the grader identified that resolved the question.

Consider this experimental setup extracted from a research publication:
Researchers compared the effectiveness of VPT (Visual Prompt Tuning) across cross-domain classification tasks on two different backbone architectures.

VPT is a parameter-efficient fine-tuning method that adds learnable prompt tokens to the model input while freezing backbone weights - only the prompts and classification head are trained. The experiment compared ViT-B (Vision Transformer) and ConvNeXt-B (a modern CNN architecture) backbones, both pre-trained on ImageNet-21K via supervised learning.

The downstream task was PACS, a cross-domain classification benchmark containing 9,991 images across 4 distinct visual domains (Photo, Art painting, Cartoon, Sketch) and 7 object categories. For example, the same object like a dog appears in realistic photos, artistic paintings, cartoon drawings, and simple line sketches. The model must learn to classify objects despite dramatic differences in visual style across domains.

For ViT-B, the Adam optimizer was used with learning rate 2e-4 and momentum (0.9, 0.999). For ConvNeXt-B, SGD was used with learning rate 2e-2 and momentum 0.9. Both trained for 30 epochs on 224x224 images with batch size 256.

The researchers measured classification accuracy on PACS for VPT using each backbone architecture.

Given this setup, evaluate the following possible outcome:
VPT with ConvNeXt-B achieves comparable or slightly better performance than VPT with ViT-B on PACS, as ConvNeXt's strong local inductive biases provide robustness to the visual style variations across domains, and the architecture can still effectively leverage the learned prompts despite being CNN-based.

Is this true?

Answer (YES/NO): NO